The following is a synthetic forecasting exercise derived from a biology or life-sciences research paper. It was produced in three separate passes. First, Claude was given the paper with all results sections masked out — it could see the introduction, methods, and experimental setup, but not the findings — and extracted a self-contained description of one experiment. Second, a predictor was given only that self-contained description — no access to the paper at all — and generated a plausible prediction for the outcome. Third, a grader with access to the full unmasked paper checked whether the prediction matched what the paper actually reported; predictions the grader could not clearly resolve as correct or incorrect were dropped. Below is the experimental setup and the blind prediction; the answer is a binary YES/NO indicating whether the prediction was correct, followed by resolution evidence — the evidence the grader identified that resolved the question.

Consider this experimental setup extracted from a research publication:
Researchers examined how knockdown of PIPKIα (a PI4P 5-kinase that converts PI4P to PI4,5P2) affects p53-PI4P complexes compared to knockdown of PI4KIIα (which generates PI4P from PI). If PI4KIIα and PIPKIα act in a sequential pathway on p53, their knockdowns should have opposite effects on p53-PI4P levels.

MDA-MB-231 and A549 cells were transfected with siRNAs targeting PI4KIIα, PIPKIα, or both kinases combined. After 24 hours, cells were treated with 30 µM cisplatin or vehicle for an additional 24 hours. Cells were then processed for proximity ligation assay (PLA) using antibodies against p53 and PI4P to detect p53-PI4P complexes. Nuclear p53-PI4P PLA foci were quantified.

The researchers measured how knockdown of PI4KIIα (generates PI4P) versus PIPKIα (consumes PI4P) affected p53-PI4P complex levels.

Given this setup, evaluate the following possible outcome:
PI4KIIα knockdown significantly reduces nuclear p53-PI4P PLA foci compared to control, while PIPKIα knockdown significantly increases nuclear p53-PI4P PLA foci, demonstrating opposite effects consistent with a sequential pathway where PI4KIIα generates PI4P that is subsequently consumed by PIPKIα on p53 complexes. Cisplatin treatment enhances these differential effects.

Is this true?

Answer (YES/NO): YES